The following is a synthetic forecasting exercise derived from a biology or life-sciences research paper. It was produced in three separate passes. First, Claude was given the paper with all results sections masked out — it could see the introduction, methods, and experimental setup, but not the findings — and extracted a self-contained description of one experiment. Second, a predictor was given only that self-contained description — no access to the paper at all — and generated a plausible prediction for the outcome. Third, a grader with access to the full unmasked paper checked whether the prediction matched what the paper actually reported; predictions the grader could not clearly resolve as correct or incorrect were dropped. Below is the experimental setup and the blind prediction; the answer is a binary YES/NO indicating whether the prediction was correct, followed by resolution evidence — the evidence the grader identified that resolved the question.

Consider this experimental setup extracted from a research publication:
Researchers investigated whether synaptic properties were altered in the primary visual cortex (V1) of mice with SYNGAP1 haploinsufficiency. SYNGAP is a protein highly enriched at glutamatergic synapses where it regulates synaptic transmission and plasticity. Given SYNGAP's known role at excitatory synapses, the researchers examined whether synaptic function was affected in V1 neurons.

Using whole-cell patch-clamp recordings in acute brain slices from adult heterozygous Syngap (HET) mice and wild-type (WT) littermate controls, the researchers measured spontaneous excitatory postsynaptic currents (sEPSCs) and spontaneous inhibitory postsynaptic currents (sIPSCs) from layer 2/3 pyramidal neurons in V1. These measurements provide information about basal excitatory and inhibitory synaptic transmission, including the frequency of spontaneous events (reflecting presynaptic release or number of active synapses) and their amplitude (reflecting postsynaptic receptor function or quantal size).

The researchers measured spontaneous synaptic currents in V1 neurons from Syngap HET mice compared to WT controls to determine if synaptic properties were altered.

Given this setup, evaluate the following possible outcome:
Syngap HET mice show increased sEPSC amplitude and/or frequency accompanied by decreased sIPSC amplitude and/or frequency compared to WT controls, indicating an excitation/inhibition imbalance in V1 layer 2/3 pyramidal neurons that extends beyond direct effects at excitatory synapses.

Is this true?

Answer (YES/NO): NO